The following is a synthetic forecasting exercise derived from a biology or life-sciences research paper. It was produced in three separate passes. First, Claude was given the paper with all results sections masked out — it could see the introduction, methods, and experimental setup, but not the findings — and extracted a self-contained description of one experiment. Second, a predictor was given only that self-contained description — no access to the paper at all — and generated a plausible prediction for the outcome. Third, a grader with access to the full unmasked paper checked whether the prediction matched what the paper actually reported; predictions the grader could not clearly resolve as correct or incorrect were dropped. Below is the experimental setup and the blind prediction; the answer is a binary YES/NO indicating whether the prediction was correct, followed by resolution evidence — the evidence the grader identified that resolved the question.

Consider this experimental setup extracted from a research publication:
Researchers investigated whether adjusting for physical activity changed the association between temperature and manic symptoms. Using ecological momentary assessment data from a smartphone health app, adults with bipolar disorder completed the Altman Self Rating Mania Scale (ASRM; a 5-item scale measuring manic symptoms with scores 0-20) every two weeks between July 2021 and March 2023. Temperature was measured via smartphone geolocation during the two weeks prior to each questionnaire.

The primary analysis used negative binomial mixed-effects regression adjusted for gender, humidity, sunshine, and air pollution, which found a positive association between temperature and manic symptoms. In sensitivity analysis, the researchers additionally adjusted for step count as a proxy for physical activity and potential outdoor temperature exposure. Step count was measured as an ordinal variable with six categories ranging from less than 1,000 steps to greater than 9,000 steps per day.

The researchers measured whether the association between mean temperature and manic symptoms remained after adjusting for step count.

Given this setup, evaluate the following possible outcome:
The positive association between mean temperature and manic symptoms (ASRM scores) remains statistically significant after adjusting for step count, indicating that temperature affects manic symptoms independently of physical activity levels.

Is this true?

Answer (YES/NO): NO